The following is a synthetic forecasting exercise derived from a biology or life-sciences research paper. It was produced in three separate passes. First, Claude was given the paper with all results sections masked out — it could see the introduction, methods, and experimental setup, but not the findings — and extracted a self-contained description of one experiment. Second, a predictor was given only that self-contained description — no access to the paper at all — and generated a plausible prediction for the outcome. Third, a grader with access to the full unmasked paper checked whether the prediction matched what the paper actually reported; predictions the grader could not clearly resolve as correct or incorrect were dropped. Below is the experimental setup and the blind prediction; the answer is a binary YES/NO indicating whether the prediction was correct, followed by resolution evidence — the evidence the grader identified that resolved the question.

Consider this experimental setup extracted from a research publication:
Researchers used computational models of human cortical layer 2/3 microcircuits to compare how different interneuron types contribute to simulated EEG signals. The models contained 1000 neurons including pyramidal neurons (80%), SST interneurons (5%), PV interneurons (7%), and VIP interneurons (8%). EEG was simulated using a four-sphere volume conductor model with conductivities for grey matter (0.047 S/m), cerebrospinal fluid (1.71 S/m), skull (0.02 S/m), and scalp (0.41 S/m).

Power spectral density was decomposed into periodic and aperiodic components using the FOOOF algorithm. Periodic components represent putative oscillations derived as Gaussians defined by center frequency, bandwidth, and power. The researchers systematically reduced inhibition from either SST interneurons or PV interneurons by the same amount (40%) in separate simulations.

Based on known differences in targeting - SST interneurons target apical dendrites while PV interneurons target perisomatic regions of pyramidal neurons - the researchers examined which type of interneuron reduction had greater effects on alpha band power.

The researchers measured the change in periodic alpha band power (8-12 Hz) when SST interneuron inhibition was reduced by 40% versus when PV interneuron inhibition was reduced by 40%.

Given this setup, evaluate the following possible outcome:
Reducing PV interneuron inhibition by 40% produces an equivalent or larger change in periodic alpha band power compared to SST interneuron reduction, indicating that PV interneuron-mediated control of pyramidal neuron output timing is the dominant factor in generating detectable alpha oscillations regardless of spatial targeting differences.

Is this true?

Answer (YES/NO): NO